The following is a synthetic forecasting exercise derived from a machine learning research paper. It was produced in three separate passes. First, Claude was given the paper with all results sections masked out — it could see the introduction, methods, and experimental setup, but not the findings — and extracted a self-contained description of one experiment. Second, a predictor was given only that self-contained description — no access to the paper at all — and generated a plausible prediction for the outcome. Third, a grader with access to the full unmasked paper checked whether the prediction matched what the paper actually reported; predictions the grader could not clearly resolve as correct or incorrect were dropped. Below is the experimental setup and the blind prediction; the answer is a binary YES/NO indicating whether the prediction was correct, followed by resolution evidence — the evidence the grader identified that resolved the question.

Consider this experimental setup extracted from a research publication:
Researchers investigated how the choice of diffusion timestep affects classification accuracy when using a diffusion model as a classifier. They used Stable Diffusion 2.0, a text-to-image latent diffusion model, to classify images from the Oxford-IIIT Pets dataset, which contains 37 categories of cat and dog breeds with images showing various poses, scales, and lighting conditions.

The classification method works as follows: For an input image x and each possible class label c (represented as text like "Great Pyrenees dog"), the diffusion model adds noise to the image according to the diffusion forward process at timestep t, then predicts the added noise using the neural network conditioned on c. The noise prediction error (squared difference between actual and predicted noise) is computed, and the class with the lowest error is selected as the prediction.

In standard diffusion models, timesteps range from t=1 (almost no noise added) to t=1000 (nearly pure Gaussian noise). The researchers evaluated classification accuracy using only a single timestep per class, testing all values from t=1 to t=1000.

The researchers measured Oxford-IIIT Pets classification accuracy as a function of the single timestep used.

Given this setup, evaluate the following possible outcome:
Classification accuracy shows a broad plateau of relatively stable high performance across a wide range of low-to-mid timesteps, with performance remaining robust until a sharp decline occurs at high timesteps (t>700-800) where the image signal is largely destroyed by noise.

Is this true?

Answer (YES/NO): NO